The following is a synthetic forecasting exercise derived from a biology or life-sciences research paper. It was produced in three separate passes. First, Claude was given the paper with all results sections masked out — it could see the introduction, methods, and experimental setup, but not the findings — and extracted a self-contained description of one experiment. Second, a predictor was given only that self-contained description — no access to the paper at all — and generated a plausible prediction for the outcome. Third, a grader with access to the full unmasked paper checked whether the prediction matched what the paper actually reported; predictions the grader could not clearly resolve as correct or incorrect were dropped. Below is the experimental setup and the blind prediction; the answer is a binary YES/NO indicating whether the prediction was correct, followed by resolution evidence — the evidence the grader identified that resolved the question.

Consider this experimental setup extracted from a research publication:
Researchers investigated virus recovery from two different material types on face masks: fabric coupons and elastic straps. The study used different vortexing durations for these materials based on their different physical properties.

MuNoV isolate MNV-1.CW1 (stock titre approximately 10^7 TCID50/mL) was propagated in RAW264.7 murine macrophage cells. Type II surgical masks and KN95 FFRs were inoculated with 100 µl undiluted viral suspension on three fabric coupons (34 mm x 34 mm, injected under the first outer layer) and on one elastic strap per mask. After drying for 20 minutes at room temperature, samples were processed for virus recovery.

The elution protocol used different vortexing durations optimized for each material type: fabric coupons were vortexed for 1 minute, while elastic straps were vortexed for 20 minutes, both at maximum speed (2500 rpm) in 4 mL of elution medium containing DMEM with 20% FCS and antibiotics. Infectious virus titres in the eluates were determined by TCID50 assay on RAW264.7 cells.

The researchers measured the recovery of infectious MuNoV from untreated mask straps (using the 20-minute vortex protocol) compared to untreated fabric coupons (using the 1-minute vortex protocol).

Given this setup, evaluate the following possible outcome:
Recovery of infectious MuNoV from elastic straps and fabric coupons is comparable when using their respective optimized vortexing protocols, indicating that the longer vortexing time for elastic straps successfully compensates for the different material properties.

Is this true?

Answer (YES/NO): NO